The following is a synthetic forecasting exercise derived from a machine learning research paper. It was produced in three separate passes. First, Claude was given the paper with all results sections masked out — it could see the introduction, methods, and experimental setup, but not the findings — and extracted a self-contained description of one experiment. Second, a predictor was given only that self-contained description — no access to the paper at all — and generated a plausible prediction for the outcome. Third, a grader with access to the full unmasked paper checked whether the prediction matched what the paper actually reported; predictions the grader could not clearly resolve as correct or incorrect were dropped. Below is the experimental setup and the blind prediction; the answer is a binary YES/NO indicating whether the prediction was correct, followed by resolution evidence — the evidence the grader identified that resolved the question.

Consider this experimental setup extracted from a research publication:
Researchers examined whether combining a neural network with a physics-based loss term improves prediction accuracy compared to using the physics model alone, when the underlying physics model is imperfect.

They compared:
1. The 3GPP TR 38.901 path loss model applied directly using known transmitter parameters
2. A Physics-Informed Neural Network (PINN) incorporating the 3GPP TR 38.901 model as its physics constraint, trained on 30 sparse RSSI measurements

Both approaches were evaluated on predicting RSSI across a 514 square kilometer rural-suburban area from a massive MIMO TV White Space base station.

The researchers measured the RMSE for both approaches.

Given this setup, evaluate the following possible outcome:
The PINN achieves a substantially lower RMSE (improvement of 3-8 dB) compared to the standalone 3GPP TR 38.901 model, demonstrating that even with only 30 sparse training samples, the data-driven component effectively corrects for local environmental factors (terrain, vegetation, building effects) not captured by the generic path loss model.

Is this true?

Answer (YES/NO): NO